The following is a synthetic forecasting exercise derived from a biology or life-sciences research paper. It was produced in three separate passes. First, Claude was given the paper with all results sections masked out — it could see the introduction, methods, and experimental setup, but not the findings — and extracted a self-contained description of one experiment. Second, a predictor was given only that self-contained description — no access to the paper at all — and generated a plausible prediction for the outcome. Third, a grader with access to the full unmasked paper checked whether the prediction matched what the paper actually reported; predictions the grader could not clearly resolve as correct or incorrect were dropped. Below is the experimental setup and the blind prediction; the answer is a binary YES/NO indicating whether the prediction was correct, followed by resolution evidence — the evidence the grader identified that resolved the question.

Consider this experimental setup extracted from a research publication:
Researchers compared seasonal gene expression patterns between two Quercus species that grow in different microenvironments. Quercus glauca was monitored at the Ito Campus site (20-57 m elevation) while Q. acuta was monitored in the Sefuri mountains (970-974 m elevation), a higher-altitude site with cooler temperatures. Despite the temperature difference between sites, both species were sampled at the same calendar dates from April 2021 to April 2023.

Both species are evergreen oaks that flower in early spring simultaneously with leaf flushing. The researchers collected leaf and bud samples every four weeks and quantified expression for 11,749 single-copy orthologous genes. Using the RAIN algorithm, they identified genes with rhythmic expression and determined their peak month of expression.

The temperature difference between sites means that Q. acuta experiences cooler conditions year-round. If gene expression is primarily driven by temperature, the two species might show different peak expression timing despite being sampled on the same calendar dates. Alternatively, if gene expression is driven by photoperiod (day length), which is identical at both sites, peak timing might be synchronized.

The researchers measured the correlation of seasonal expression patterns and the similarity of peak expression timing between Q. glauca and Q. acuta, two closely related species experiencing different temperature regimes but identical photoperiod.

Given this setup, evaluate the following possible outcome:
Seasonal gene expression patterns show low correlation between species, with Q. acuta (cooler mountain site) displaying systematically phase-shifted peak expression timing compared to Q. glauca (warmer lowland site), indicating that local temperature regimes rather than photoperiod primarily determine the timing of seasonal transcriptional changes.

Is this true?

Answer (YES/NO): NO